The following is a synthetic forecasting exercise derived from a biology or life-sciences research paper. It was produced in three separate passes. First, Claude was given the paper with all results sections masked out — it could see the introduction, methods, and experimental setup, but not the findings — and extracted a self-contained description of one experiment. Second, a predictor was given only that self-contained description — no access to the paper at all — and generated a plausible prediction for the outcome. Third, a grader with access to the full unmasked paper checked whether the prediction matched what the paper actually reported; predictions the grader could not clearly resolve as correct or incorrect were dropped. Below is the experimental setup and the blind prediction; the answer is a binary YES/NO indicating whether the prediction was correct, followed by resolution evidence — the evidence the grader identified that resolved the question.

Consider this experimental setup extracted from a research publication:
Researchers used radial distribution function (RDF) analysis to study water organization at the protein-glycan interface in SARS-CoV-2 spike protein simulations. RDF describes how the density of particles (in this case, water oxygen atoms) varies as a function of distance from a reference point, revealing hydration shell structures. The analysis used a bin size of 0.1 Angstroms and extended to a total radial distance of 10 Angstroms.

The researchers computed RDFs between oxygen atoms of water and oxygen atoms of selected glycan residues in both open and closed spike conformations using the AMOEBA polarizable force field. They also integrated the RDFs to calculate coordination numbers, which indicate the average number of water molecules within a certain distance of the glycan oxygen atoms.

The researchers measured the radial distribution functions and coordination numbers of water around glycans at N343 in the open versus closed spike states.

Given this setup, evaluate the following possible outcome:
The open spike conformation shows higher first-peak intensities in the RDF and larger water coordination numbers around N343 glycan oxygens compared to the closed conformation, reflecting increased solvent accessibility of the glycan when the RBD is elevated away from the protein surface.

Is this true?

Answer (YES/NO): NO